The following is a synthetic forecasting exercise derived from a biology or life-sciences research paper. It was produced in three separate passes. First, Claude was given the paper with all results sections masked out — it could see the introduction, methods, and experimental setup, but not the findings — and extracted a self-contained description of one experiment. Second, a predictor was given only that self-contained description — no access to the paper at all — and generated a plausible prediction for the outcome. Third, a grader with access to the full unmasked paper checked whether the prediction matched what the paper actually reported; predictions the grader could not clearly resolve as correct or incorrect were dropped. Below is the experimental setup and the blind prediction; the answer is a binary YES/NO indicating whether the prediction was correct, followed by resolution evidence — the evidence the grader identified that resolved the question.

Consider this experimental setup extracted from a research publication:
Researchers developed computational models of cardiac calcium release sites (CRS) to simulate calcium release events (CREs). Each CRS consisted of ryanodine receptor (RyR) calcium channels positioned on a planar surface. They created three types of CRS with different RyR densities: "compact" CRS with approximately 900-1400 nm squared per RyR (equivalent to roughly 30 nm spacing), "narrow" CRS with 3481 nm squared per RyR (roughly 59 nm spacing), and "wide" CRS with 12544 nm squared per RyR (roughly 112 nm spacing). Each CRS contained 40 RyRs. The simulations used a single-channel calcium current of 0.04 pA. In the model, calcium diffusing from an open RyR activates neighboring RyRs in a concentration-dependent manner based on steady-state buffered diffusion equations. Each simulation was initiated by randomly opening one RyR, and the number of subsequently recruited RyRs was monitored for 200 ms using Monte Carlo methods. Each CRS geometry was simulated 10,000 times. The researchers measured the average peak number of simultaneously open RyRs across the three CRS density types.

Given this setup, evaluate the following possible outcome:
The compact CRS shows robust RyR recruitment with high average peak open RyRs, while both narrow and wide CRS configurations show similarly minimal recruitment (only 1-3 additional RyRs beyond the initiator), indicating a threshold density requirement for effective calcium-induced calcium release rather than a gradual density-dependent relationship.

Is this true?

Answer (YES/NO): NO